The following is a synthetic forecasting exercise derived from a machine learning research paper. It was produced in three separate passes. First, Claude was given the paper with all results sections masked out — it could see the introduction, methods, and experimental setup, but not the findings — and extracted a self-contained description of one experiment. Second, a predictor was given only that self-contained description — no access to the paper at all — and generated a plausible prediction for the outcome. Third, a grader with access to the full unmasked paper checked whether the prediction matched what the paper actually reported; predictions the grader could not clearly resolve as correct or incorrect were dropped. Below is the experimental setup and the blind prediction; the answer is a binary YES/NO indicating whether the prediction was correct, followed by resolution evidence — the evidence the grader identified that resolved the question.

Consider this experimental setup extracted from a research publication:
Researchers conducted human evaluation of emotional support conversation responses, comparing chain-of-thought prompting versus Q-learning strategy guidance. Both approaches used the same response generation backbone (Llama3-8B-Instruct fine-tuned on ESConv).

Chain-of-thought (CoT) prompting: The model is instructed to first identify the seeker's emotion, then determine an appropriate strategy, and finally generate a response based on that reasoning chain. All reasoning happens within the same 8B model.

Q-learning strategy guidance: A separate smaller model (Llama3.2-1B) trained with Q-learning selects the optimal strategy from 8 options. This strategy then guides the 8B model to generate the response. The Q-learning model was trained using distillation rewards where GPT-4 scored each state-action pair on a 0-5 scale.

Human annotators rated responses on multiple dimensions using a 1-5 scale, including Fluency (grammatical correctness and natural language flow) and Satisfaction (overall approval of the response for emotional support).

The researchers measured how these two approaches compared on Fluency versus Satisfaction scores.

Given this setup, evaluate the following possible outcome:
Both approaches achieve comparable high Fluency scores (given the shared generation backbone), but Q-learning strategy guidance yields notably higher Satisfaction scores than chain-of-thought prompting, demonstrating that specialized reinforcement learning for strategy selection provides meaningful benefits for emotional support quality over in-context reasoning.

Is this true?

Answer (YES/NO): NO